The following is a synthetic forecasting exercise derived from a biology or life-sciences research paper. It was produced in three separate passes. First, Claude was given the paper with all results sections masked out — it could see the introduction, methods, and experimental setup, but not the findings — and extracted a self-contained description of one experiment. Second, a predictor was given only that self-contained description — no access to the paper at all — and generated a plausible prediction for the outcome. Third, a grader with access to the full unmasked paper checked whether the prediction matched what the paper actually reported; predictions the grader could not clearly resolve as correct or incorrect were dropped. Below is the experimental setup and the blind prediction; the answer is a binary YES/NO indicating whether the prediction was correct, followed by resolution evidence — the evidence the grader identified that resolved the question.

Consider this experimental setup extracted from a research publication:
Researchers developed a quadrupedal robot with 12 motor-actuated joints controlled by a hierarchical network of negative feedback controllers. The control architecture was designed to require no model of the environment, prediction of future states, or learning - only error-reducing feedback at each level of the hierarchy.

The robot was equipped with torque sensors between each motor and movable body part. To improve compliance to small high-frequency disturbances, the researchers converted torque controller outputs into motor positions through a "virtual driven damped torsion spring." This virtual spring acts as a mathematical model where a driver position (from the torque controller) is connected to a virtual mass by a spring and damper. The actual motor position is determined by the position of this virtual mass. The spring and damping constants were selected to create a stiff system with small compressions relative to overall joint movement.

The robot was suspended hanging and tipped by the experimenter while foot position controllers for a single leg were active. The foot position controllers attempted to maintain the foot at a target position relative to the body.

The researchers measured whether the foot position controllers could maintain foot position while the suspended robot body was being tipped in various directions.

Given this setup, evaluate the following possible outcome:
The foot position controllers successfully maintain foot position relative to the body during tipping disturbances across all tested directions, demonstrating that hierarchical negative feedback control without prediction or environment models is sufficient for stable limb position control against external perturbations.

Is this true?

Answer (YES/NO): NO